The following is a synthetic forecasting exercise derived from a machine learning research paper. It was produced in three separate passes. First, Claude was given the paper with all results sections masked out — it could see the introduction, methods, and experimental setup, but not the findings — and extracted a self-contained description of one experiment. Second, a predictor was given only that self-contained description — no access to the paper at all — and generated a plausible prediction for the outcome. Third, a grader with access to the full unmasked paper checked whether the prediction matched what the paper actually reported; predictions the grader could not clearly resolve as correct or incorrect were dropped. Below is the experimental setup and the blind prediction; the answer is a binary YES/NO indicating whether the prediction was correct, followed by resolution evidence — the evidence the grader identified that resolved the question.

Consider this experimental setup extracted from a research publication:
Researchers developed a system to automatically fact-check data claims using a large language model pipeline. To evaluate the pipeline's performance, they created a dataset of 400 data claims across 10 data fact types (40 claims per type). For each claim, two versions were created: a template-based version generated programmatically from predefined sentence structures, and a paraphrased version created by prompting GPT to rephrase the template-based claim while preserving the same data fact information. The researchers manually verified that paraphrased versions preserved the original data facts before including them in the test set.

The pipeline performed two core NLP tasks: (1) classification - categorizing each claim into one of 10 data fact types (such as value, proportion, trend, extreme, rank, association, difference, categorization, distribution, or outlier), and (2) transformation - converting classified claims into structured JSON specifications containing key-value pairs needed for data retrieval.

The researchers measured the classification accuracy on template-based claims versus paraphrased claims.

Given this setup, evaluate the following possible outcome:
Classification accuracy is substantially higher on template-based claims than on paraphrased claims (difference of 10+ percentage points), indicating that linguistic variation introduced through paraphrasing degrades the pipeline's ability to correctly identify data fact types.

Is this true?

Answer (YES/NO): NO